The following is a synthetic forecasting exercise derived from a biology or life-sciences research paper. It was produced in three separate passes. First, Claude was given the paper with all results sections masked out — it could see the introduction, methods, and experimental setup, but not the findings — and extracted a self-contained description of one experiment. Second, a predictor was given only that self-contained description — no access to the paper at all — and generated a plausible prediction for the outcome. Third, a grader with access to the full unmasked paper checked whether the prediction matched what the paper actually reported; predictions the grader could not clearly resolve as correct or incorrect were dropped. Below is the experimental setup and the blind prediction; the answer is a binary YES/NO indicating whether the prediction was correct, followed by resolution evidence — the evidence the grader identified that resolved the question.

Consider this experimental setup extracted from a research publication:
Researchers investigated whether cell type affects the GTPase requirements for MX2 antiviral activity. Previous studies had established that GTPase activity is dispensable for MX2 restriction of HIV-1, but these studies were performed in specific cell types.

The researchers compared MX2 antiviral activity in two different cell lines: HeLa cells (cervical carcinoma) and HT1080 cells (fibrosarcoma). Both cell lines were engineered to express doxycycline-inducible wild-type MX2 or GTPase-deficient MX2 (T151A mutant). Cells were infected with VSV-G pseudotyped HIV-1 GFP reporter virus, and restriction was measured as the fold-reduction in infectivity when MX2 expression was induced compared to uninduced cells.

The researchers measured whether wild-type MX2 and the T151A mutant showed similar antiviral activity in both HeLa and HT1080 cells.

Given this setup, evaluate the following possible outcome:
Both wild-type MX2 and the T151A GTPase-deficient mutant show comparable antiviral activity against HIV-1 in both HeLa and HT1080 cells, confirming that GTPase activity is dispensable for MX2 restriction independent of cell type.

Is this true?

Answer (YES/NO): YES